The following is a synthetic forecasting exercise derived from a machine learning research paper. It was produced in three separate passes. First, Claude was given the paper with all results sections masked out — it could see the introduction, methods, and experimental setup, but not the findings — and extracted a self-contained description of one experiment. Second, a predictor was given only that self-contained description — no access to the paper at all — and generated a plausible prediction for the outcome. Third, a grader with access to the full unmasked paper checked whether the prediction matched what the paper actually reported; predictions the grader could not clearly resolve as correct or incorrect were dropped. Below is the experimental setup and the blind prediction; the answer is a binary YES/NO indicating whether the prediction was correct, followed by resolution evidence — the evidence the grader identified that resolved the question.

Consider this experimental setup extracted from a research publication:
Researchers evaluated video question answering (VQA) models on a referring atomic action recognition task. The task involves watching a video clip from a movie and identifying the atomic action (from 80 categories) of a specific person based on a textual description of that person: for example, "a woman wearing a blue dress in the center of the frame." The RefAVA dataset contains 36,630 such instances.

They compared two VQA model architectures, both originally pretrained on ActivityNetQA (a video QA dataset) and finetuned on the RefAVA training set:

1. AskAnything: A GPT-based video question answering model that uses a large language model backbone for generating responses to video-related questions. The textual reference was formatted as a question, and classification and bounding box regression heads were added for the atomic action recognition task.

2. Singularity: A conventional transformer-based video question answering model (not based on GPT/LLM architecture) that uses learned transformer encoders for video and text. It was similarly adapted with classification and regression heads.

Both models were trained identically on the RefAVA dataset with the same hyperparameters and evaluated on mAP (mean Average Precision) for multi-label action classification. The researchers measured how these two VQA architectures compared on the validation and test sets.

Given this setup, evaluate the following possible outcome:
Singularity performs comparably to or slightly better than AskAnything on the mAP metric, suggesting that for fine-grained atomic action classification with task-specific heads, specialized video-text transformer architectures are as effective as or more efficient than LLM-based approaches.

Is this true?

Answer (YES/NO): NO